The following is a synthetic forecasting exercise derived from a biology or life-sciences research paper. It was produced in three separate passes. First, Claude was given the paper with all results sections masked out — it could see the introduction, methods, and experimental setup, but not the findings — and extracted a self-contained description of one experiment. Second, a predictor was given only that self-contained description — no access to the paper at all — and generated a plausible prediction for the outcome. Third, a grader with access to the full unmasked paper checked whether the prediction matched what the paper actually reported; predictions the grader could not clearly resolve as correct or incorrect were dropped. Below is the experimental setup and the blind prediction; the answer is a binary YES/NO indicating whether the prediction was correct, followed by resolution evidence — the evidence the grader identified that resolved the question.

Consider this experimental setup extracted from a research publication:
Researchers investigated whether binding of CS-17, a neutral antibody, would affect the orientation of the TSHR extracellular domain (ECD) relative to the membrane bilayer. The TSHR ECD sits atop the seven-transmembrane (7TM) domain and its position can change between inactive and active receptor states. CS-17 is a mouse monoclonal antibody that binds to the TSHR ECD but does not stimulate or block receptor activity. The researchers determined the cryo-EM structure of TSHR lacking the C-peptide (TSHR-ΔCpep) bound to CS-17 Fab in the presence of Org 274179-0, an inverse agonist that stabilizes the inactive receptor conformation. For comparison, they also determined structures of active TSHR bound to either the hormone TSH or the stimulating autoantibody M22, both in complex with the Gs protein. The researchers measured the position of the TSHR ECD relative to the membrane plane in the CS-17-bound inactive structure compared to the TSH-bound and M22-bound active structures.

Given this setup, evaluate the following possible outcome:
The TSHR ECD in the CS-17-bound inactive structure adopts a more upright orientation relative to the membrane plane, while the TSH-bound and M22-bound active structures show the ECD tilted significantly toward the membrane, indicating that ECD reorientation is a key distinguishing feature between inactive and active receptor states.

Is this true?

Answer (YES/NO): NO